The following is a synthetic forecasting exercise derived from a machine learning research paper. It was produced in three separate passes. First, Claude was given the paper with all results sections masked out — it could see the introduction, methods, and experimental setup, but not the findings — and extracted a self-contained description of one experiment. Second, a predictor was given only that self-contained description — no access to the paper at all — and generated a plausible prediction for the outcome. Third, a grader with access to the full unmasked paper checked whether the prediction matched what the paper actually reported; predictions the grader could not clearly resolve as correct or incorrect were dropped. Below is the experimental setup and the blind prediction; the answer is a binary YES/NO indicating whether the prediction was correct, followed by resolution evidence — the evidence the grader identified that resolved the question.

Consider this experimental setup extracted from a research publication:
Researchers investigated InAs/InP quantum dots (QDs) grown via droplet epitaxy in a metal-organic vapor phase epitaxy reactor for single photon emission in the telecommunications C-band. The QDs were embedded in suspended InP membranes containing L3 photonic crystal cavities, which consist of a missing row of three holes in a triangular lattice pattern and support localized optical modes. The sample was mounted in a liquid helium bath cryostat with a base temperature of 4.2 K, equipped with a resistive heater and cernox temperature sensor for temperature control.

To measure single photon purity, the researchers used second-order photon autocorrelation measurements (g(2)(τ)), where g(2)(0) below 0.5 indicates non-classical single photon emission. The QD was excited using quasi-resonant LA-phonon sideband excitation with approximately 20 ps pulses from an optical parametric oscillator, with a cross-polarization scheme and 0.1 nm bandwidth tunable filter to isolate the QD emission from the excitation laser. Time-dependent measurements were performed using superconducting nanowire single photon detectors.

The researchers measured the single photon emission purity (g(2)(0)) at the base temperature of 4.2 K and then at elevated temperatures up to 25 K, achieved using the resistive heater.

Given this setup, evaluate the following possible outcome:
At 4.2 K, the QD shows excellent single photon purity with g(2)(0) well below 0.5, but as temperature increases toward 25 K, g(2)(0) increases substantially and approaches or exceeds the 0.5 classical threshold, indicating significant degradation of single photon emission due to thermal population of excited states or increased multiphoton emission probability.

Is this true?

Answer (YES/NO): NO